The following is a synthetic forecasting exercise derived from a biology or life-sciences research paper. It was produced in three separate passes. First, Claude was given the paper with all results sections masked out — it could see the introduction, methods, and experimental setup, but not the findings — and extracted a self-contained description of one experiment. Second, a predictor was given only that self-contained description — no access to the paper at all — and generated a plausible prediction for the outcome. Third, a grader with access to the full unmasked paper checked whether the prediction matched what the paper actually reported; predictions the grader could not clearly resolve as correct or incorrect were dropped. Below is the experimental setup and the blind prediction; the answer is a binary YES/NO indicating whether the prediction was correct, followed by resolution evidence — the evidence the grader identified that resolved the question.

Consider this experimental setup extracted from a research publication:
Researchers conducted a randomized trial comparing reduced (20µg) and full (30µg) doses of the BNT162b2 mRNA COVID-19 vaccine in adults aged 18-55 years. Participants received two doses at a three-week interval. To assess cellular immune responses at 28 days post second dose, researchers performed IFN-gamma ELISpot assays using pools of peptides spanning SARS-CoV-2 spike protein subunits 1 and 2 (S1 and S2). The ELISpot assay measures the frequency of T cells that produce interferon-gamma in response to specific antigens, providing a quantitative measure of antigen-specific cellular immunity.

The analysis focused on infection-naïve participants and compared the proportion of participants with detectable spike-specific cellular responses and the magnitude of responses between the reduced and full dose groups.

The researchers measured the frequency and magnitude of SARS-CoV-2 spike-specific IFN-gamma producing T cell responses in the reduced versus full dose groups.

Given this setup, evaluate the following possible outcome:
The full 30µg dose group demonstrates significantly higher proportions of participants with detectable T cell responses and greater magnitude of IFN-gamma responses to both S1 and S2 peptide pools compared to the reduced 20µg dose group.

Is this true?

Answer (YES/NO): NO